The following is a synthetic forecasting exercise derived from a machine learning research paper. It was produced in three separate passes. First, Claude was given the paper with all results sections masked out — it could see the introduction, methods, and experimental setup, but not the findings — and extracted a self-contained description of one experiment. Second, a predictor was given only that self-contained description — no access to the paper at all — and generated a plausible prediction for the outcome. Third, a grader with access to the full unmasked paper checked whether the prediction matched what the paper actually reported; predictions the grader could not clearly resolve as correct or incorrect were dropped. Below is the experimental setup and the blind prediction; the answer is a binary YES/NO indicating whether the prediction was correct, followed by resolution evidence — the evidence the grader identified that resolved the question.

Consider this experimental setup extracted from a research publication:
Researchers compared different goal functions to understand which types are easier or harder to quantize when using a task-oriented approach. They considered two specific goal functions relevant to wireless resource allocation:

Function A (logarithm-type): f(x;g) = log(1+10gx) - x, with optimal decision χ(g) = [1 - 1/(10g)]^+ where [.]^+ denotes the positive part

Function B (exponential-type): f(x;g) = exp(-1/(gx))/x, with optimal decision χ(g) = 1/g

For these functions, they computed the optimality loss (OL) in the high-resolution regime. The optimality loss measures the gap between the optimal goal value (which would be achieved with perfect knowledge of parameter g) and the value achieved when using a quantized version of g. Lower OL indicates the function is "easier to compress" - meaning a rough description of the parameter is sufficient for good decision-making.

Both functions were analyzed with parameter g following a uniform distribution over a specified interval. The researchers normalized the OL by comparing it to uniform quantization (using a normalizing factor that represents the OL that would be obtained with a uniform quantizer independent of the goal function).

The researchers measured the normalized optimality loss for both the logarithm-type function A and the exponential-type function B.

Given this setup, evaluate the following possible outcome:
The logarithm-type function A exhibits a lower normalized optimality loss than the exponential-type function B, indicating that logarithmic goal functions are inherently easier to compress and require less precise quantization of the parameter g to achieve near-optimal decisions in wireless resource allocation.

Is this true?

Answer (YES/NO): YES